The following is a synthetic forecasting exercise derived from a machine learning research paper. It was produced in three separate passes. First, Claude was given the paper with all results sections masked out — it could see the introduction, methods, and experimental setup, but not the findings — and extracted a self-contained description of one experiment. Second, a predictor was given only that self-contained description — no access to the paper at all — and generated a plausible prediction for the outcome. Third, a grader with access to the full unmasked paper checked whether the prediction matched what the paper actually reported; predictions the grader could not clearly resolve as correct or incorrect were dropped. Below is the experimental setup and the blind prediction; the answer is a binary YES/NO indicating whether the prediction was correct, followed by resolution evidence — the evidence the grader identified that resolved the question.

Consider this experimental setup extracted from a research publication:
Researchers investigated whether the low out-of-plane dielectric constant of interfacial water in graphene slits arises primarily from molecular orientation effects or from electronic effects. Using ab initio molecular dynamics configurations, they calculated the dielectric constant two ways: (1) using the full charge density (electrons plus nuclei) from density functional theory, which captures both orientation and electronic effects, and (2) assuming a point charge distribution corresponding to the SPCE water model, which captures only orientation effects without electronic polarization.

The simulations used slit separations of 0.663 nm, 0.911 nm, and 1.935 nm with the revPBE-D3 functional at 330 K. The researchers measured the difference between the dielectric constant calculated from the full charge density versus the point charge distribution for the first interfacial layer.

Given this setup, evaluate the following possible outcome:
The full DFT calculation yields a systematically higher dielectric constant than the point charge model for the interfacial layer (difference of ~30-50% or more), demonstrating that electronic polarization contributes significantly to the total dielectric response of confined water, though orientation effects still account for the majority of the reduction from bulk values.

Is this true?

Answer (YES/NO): NO